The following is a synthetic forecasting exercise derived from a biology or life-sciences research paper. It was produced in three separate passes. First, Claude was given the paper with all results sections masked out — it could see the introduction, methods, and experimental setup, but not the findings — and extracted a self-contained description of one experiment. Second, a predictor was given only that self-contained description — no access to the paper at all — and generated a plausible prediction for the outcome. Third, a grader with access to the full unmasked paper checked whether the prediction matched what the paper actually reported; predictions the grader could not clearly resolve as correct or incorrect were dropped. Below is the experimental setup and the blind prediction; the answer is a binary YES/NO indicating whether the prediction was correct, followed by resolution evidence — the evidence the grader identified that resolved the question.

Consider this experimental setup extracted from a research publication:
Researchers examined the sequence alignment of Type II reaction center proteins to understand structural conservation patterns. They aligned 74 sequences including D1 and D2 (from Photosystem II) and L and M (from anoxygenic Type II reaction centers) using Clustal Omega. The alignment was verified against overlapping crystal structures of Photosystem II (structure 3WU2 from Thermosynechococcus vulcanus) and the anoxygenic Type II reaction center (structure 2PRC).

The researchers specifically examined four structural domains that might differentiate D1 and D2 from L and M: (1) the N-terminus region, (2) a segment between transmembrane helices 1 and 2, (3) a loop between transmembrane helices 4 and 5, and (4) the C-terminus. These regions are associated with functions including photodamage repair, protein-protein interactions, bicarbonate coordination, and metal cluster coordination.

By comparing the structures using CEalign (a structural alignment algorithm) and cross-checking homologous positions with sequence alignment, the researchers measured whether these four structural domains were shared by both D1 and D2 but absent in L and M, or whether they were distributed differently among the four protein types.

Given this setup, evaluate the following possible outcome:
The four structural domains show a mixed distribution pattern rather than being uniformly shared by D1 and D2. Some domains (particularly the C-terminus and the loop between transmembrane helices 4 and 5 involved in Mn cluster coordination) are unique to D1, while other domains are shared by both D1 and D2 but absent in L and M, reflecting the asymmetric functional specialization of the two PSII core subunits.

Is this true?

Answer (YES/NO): NO